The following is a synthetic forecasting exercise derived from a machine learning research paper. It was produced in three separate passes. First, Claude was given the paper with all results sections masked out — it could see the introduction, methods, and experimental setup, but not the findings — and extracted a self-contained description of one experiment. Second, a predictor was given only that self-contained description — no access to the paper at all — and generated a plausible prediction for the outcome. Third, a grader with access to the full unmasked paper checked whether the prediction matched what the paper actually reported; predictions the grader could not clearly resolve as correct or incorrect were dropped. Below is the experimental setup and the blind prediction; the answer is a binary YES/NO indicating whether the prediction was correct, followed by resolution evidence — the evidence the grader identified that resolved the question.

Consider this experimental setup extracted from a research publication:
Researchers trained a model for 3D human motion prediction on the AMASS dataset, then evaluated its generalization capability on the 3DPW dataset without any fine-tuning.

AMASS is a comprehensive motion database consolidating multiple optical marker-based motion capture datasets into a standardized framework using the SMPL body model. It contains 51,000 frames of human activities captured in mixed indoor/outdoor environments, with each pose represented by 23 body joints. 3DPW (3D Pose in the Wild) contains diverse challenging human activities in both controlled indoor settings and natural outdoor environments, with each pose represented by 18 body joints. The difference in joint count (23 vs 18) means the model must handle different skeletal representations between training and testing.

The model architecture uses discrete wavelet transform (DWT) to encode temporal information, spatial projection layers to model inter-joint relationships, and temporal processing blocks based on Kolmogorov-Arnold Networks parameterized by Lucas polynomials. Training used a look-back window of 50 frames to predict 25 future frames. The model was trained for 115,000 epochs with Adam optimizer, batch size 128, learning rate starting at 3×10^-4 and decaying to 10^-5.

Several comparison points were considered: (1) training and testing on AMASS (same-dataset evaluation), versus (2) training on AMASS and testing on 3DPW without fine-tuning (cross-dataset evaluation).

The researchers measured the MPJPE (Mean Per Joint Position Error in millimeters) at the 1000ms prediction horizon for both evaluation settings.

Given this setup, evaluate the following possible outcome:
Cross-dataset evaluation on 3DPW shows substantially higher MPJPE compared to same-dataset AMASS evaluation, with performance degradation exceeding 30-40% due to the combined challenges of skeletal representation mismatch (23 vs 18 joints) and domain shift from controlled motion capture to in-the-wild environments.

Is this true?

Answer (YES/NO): NO